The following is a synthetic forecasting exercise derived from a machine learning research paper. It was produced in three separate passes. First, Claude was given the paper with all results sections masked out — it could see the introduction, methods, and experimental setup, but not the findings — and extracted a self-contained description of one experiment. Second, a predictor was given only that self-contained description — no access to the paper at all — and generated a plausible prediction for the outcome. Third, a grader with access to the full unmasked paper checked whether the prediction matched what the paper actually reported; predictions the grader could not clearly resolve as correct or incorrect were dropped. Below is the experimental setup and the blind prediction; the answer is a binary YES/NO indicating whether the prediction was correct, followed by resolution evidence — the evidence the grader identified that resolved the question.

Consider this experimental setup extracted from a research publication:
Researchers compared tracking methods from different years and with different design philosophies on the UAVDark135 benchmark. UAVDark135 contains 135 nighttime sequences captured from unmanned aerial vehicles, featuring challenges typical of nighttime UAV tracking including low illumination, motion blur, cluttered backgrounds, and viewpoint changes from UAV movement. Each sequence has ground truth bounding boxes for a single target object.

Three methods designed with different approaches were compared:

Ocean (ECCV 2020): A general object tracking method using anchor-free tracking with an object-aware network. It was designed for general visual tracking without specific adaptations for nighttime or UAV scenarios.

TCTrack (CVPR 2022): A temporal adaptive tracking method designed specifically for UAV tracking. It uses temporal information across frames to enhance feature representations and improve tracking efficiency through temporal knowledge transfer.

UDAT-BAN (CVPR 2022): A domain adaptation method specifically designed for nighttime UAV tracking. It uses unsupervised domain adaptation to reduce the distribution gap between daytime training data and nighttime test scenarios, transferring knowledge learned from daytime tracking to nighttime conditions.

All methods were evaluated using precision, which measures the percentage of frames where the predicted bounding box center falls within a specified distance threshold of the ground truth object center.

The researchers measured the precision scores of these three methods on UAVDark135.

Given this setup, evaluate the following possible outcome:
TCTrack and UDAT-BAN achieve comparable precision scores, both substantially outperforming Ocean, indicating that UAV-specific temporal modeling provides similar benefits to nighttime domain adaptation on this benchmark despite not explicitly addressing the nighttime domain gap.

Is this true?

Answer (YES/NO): NO